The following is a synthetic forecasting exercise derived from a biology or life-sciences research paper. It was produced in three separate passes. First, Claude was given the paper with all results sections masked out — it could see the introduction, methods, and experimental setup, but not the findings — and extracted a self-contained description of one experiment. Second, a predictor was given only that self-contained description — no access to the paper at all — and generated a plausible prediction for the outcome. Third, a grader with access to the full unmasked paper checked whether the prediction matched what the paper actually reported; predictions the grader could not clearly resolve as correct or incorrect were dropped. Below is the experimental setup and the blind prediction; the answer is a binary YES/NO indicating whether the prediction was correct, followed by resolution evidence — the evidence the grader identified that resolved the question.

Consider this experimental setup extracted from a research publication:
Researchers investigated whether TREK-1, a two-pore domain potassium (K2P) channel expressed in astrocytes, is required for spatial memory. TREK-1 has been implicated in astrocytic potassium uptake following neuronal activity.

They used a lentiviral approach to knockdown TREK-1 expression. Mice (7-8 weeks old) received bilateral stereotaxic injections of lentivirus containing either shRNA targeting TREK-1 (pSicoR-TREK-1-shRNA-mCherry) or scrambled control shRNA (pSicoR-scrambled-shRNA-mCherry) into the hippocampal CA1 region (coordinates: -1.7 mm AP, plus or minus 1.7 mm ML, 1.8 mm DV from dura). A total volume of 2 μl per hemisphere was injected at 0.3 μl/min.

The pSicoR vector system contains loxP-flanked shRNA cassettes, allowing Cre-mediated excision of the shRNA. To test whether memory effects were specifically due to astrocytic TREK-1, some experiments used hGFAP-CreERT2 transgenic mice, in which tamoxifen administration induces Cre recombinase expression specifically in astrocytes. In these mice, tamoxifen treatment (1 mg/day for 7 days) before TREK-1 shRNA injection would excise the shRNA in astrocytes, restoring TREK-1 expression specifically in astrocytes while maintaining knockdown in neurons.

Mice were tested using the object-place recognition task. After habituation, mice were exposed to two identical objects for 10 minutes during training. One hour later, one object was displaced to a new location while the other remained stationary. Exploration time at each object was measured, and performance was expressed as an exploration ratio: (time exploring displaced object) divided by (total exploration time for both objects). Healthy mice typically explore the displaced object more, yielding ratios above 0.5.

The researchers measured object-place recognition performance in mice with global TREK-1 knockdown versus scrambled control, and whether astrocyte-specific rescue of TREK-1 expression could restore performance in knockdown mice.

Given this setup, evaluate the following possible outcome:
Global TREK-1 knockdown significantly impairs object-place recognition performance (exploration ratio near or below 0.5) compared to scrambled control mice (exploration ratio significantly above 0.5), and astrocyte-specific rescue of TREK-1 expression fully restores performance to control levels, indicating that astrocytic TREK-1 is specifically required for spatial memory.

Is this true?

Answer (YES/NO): YES